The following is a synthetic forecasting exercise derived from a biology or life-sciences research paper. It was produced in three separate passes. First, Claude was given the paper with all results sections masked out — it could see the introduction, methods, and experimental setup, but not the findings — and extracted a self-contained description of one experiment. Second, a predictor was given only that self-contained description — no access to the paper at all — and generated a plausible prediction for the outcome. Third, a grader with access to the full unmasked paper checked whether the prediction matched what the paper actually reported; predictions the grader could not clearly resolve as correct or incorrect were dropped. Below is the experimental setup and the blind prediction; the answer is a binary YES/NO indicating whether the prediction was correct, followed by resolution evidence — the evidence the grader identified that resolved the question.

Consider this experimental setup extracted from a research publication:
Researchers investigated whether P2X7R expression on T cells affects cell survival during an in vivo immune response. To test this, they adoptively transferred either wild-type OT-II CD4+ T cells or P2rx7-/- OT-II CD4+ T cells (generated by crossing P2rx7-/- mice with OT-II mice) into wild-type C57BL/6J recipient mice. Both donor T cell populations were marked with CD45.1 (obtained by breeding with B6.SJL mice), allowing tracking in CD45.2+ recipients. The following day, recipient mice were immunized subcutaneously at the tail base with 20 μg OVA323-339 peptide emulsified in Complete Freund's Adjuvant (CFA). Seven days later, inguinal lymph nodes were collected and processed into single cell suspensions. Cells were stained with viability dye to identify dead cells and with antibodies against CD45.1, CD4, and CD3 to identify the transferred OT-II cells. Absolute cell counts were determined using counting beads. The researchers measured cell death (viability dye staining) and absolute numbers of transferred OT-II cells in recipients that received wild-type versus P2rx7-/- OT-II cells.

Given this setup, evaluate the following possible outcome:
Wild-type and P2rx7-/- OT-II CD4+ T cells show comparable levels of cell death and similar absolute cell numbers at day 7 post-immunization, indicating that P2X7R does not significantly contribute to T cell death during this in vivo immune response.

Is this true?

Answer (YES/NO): NO